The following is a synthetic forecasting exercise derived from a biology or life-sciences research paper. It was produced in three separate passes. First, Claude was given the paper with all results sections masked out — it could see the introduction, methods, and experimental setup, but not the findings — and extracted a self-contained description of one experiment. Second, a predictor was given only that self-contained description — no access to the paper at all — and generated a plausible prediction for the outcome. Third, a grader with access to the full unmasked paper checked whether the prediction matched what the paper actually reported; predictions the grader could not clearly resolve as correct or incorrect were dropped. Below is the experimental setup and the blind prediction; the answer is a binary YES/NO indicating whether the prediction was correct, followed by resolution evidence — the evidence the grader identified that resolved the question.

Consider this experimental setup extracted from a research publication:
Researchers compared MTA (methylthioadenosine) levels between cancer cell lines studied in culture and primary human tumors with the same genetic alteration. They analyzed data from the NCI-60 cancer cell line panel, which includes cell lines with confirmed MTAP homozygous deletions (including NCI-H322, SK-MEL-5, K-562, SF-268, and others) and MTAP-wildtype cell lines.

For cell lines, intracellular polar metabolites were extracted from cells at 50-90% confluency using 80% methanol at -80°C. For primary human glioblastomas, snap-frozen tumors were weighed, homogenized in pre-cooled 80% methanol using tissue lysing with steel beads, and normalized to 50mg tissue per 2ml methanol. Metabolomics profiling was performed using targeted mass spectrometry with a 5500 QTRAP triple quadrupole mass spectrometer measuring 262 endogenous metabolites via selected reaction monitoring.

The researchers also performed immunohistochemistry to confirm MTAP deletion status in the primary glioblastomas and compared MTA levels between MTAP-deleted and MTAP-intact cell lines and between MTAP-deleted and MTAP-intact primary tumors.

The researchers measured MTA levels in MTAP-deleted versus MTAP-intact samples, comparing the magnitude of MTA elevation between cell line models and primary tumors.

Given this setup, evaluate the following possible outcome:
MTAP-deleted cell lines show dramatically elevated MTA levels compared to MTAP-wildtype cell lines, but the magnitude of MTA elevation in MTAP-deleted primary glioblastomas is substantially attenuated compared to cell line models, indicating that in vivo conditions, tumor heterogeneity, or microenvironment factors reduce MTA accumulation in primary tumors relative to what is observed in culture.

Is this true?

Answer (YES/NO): YES